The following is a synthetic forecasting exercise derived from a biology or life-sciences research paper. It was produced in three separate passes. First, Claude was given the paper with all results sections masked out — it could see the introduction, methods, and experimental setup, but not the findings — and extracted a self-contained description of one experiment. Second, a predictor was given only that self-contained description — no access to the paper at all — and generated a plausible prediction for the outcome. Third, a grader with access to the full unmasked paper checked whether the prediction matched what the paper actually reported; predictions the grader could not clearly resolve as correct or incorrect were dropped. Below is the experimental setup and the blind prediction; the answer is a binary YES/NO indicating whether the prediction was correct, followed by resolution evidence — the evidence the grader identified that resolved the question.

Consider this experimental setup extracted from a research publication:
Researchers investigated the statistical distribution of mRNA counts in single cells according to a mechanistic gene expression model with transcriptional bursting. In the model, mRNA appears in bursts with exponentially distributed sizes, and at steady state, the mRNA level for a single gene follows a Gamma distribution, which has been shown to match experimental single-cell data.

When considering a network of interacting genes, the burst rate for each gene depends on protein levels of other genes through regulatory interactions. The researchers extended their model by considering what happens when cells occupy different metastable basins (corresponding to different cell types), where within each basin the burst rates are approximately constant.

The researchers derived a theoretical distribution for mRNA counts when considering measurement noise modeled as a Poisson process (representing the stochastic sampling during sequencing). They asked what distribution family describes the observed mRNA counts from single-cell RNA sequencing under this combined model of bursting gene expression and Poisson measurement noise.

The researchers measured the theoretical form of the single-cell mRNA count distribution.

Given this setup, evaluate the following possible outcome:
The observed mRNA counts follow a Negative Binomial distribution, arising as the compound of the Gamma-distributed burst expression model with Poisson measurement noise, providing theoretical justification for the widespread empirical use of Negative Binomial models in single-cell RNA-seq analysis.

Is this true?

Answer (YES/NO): YES